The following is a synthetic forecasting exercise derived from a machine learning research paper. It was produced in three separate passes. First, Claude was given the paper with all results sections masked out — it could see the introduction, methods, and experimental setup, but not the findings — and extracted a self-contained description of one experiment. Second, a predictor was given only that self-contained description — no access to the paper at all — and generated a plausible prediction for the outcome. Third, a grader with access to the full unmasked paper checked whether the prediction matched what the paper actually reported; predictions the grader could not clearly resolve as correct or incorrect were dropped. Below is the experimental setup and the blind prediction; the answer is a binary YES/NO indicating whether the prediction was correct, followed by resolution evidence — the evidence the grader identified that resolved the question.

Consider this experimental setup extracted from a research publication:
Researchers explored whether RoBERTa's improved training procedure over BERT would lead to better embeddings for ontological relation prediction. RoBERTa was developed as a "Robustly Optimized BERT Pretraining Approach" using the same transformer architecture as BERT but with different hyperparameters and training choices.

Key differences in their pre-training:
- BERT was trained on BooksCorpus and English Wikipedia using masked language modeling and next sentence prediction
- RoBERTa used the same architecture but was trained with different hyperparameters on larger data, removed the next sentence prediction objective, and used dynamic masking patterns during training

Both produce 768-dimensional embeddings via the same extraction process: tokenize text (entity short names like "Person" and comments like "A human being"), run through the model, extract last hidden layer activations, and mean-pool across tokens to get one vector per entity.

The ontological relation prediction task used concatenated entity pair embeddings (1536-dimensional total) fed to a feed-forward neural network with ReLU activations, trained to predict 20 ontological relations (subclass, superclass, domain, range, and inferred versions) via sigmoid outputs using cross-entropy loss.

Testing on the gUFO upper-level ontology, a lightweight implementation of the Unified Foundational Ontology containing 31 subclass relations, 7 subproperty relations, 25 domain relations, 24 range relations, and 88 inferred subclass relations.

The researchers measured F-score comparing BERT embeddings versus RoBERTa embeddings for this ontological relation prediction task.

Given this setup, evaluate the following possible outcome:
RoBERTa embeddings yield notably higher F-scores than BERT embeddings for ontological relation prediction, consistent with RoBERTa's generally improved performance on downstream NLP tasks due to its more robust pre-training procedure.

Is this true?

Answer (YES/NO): NO